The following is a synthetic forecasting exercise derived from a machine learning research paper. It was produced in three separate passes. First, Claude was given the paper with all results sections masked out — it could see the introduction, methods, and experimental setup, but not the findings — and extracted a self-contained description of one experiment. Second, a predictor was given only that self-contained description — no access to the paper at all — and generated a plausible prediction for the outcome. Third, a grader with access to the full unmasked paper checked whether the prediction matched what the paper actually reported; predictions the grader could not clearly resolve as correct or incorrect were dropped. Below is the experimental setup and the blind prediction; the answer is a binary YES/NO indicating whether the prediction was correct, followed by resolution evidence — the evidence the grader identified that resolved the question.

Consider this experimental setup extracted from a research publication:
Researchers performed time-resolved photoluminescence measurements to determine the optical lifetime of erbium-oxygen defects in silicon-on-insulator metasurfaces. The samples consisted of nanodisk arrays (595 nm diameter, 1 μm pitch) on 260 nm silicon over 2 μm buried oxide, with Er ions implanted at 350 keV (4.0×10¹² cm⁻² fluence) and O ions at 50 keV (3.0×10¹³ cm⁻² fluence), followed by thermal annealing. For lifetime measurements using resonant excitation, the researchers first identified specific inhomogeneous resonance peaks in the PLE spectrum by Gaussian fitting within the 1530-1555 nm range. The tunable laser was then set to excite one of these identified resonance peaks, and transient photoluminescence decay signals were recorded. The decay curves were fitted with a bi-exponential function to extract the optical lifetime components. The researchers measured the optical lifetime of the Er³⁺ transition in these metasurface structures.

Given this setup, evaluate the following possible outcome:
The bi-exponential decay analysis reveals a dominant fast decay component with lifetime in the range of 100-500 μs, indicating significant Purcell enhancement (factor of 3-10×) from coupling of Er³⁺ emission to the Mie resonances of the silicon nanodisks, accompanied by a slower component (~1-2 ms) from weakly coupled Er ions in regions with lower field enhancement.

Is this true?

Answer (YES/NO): NO